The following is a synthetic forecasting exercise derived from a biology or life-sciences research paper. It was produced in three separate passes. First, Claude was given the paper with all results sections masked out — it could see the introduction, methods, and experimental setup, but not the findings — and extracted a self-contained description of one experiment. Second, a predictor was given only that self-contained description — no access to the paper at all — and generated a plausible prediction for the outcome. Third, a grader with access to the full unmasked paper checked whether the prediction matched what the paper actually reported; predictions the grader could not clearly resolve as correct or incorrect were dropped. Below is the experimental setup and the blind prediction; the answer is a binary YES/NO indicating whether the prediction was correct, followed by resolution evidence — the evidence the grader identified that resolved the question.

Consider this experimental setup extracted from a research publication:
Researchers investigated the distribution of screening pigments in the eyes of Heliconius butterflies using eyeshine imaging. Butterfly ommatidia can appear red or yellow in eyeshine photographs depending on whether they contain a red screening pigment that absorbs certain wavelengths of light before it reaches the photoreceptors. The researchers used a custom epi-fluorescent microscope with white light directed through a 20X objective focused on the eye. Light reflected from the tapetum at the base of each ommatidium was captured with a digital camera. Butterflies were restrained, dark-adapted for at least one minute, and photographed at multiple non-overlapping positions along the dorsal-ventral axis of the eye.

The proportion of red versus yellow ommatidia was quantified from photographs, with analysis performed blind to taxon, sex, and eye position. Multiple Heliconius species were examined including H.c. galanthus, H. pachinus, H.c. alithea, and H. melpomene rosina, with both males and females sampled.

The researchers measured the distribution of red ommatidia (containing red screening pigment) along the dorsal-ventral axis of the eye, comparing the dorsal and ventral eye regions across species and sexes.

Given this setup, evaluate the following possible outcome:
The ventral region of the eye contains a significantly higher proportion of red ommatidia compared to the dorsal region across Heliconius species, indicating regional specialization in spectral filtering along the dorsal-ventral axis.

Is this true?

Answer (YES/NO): YES